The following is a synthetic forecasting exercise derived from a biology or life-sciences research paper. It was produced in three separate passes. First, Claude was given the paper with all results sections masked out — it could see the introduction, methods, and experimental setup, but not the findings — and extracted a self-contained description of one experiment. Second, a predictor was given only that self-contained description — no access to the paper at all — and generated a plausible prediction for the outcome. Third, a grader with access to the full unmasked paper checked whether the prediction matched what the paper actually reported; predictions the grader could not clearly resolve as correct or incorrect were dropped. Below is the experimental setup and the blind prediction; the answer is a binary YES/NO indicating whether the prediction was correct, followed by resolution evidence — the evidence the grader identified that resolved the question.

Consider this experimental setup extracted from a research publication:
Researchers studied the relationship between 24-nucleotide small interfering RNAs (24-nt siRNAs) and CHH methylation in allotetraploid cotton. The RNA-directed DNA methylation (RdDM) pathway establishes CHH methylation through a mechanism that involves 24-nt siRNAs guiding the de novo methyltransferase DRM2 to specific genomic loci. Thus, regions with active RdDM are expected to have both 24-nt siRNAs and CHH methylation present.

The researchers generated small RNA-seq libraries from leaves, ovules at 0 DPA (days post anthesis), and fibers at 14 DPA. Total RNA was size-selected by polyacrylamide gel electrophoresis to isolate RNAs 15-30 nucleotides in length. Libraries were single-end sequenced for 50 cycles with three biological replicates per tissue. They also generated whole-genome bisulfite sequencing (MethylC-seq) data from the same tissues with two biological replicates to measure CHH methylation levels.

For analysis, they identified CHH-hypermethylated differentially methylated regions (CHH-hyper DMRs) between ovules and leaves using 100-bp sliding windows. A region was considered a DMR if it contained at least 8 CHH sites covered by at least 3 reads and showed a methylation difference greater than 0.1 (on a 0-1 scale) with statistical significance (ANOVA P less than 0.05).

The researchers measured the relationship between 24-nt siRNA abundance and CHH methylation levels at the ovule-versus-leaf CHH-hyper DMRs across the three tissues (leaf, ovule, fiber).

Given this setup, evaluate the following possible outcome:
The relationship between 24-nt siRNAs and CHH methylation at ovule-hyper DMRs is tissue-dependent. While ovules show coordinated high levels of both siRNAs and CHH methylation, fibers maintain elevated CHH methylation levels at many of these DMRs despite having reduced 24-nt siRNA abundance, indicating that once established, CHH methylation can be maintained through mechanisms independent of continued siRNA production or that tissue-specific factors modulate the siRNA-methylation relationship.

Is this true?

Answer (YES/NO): NO